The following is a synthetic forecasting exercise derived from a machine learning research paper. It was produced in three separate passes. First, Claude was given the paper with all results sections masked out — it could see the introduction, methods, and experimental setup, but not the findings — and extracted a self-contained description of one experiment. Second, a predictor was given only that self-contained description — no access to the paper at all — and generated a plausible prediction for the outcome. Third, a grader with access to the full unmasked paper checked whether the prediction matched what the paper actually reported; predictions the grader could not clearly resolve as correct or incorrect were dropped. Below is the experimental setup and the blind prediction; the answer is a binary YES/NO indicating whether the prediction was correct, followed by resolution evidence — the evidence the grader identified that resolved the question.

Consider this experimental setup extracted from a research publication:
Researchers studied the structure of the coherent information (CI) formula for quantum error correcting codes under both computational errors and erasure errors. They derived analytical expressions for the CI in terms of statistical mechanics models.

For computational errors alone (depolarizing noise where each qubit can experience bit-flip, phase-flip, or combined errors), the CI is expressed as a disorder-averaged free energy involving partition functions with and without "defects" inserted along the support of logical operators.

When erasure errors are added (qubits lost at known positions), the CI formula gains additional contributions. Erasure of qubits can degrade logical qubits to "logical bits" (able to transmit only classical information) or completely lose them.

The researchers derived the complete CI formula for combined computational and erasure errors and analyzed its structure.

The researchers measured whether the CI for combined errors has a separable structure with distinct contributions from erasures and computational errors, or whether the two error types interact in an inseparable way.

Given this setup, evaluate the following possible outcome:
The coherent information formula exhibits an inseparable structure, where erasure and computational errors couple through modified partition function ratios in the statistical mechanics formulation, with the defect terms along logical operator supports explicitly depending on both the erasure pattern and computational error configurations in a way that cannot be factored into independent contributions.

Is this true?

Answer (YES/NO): NO